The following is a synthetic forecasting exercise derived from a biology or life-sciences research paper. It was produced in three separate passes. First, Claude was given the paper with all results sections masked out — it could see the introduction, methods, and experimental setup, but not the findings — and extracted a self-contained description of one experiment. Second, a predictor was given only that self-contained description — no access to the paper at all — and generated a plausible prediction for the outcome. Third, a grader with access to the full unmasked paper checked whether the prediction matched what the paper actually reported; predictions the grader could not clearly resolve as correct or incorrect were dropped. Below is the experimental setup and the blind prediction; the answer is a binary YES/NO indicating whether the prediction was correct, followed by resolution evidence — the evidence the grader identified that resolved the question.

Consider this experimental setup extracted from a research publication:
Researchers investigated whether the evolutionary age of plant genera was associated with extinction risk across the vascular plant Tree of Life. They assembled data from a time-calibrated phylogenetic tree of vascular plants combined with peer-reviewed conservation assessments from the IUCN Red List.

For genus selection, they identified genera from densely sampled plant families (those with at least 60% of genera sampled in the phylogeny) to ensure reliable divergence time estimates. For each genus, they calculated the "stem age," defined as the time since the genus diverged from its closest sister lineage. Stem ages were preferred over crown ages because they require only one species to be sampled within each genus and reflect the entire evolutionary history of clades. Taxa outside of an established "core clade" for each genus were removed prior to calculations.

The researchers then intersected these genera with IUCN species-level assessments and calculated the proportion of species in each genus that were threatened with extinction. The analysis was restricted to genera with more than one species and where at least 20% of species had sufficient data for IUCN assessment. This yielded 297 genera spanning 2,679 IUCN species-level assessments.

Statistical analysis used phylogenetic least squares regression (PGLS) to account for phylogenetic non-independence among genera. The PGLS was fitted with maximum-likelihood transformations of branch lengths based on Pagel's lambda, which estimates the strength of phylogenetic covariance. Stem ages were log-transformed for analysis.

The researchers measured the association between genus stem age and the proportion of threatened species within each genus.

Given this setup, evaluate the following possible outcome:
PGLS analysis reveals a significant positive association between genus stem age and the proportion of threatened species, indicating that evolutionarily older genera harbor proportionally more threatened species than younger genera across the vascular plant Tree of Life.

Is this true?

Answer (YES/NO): NO